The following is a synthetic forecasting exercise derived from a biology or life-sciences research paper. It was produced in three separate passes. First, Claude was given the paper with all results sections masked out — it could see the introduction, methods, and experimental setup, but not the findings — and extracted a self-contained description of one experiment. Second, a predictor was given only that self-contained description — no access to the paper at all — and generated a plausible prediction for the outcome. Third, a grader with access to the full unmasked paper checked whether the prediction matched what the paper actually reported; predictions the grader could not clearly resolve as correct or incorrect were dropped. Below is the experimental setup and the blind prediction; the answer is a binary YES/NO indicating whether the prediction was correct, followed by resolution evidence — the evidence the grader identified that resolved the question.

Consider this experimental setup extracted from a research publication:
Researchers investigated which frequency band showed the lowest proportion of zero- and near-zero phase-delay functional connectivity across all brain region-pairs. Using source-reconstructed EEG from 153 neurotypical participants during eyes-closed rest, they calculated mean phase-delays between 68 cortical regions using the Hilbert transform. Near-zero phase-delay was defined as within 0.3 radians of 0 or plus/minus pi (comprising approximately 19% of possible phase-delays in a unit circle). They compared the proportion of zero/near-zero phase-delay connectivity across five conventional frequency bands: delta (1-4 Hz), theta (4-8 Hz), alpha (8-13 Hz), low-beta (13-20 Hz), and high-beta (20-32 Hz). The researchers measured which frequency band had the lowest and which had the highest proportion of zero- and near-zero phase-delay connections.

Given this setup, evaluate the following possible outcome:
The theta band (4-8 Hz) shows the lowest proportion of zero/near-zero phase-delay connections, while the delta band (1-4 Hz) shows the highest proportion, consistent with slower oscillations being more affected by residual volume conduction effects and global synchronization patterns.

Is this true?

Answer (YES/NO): NO